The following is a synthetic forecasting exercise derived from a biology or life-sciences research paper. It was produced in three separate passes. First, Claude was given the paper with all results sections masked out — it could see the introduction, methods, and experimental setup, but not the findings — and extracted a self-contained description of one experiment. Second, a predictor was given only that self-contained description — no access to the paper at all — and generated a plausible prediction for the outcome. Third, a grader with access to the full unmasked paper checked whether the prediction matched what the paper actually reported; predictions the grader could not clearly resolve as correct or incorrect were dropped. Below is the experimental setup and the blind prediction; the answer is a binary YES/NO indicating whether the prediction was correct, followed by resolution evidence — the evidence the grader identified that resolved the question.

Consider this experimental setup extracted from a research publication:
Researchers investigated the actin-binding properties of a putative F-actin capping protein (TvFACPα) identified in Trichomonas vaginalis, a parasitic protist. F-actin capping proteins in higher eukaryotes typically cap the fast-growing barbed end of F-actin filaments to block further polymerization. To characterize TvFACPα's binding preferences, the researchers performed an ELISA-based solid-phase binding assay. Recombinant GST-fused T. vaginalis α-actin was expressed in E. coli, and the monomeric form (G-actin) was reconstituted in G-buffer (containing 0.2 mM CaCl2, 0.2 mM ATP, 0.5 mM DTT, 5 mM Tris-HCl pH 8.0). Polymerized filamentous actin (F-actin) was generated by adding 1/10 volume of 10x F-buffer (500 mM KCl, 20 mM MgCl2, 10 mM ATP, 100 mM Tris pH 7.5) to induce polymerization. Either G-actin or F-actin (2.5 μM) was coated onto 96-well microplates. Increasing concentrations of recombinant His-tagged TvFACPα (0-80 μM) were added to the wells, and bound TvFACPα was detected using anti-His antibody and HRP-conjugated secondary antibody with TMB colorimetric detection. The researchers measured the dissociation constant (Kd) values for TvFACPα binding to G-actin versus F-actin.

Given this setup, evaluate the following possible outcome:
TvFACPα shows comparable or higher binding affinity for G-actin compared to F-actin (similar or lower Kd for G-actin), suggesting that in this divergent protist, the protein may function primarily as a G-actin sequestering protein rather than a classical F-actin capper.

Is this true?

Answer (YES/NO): YES